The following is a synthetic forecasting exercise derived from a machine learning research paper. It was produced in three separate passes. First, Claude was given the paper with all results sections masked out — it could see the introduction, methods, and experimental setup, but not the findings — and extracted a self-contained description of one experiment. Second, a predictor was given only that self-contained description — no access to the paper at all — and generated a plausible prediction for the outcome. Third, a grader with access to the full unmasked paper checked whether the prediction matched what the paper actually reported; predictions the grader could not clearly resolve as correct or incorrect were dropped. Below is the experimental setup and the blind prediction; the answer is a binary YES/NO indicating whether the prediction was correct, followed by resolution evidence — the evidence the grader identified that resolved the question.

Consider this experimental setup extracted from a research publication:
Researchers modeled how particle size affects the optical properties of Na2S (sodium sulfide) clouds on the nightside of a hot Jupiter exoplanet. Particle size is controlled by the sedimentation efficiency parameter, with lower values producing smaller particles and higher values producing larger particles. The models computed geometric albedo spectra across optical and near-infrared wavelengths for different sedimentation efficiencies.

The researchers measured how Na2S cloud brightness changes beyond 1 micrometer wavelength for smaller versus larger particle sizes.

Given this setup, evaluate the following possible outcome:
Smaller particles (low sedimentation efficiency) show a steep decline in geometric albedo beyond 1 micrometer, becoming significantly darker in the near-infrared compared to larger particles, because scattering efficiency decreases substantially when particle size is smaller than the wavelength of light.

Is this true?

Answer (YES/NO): YES